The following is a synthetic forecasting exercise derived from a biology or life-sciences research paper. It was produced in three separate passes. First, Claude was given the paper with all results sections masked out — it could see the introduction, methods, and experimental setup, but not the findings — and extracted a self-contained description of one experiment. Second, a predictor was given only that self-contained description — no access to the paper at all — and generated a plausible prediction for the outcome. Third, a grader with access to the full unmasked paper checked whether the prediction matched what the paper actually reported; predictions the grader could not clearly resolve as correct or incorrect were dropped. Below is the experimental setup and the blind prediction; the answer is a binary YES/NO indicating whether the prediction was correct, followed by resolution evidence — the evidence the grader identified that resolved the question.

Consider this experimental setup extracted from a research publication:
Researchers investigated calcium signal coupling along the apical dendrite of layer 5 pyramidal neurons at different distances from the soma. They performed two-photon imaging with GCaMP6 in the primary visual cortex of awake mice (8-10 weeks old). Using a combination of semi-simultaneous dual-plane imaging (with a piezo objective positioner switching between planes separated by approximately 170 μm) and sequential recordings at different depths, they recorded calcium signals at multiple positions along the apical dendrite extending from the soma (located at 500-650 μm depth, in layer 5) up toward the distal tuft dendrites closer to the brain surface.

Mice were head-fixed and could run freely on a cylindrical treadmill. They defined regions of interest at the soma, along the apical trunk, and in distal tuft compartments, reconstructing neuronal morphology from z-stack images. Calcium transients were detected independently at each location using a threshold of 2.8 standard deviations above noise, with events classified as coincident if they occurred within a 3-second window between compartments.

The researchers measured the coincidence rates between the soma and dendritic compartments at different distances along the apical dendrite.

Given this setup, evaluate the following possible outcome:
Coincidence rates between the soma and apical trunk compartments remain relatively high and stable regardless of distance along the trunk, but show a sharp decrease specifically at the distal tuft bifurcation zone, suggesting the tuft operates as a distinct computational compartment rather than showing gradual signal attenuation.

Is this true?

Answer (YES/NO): NO